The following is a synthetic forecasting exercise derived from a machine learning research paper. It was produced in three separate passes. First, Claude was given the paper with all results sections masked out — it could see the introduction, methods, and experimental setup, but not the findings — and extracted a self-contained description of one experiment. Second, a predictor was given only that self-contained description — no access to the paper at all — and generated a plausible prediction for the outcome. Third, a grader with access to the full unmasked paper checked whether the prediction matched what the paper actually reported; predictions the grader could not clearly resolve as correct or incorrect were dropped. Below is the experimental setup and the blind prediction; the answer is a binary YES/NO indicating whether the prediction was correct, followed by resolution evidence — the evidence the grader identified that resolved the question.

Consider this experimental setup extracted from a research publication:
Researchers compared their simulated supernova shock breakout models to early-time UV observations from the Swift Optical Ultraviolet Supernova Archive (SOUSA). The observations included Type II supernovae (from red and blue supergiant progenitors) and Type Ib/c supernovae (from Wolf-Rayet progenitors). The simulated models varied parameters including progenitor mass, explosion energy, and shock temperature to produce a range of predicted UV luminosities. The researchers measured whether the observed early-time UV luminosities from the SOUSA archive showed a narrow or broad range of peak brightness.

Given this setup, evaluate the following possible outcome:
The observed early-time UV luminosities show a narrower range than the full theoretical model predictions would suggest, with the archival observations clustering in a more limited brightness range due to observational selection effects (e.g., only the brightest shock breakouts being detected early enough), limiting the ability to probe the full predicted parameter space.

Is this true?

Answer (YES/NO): NO